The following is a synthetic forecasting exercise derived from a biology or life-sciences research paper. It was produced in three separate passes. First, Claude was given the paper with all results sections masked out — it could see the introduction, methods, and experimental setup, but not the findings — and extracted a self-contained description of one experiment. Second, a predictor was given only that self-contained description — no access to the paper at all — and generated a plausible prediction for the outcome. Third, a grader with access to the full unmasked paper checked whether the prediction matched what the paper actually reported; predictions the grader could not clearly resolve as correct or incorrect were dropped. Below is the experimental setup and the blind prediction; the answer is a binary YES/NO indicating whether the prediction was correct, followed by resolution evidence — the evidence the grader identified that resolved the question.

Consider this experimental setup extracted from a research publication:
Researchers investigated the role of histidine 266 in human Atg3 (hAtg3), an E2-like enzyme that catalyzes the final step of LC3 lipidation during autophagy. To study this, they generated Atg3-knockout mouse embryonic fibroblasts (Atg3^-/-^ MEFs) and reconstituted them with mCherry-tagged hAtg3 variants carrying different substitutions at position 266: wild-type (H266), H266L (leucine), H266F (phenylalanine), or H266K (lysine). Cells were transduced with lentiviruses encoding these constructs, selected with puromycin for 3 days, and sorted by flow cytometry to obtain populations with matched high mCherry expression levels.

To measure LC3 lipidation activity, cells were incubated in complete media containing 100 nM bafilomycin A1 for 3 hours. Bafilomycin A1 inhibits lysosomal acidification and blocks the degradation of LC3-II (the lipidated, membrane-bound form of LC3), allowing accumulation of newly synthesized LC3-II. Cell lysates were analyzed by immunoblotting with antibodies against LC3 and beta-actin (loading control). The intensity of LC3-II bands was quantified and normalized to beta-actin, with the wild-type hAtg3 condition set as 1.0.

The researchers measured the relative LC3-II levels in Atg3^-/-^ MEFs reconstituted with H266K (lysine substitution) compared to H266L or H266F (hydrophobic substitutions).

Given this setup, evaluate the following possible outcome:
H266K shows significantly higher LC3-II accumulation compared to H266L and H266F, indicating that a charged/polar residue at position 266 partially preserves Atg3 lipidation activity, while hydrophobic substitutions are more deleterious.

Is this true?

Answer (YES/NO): YES